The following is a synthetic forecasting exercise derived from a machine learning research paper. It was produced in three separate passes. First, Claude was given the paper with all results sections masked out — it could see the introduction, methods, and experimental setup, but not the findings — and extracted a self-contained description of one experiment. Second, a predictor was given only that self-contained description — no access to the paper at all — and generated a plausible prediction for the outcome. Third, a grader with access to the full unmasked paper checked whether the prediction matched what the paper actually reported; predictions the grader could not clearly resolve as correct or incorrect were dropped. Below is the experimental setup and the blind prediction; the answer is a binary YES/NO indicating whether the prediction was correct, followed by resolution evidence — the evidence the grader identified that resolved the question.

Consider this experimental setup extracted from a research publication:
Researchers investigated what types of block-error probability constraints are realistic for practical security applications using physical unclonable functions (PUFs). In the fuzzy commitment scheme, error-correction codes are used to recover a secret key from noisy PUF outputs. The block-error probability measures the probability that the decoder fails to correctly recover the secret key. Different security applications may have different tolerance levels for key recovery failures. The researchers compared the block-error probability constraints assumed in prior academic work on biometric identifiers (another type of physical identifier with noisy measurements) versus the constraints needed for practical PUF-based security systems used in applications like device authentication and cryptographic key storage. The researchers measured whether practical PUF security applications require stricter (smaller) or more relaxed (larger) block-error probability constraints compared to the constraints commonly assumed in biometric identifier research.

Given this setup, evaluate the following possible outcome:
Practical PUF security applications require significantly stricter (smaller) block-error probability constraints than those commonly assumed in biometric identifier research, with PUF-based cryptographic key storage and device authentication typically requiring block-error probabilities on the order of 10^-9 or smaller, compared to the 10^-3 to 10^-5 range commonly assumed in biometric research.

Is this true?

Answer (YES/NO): NO